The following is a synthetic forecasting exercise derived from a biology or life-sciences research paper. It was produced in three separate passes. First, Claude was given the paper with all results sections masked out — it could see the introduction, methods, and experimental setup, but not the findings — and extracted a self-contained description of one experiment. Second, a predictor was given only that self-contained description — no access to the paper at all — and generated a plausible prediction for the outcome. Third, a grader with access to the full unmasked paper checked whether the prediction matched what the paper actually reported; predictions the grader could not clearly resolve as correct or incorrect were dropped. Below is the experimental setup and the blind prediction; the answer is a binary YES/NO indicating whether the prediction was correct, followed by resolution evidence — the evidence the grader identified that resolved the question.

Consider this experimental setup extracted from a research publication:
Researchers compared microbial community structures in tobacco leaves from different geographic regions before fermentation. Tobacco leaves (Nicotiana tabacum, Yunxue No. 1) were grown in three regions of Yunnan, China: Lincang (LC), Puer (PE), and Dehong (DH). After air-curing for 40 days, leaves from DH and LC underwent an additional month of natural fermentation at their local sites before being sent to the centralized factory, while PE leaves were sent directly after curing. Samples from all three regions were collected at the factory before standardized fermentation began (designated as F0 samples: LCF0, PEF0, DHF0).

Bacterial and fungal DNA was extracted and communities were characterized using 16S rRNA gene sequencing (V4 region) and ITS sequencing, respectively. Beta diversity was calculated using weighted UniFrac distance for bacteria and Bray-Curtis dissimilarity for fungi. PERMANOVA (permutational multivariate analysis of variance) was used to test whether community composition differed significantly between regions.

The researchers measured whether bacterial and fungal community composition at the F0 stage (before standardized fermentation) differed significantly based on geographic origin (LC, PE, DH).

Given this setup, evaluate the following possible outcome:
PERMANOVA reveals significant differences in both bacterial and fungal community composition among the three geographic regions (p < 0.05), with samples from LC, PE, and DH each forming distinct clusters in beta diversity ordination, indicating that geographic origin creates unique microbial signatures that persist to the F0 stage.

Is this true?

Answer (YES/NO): NO